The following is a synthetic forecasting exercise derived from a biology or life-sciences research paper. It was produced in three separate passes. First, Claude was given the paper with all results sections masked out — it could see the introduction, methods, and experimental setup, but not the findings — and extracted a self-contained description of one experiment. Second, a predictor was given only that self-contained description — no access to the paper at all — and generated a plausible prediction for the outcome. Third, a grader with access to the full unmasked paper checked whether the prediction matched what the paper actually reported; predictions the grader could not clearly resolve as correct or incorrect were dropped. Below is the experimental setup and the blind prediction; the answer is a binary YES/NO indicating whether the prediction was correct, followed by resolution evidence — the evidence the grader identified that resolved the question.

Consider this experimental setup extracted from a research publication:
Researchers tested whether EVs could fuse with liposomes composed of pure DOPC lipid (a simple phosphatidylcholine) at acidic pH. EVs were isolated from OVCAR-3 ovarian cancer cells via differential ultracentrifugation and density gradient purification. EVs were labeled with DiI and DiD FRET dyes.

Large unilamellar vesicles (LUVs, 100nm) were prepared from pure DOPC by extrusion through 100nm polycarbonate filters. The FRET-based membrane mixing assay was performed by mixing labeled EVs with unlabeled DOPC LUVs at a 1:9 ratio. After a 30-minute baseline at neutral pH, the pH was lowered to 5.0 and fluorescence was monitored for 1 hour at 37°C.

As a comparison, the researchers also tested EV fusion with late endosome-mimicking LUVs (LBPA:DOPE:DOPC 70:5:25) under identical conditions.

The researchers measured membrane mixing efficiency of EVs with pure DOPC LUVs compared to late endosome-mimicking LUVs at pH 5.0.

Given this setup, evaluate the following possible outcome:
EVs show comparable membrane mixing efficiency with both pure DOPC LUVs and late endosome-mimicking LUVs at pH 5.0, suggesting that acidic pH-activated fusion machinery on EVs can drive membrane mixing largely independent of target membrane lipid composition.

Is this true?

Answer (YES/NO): NO